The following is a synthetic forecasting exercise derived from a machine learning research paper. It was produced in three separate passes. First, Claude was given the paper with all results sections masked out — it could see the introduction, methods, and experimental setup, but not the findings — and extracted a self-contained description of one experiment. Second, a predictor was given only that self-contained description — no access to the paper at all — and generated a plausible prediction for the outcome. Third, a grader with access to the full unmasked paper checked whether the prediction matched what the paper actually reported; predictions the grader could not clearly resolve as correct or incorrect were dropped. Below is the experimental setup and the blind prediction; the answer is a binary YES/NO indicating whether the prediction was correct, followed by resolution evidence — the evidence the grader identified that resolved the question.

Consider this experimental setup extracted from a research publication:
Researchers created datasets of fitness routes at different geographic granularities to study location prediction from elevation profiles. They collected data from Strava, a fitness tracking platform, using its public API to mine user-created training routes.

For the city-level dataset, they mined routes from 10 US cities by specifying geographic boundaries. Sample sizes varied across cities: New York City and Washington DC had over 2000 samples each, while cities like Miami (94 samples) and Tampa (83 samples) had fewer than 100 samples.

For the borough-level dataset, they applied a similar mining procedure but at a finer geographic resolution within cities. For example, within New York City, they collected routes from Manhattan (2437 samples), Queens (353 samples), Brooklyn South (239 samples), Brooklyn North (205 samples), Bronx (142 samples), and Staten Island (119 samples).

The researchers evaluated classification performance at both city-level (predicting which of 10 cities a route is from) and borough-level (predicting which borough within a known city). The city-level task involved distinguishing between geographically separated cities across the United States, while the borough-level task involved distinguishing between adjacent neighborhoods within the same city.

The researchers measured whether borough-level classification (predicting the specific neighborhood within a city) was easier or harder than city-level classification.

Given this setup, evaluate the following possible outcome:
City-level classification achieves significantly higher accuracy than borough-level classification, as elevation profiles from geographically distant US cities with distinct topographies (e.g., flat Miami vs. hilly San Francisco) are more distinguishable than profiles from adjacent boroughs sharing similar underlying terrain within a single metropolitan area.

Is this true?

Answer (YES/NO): YES